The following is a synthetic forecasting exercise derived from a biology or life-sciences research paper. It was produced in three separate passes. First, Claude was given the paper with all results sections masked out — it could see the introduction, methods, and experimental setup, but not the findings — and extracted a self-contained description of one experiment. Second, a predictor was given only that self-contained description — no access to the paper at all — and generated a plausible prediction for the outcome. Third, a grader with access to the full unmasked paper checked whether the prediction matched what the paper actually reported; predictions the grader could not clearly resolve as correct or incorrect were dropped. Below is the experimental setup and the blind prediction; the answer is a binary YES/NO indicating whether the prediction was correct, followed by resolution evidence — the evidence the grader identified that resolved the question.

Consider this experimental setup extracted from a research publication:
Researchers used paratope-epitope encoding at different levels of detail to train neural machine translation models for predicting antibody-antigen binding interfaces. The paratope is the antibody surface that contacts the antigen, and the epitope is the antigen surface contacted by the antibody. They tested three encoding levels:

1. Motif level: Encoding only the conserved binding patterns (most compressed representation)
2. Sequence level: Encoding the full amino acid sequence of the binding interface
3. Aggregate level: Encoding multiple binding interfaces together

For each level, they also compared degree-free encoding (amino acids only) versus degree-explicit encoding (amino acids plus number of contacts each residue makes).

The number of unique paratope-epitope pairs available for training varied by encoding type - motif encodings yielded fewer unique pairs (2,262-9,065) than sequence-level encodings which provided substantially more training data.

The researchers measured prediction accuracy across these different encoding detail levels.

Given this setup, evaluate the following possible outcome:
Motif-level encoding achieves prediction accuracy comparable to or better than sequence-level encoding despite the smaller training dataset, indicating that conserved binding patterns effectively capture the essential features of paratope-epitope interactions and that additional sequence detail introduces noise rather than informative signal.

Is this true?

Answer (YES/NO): NO